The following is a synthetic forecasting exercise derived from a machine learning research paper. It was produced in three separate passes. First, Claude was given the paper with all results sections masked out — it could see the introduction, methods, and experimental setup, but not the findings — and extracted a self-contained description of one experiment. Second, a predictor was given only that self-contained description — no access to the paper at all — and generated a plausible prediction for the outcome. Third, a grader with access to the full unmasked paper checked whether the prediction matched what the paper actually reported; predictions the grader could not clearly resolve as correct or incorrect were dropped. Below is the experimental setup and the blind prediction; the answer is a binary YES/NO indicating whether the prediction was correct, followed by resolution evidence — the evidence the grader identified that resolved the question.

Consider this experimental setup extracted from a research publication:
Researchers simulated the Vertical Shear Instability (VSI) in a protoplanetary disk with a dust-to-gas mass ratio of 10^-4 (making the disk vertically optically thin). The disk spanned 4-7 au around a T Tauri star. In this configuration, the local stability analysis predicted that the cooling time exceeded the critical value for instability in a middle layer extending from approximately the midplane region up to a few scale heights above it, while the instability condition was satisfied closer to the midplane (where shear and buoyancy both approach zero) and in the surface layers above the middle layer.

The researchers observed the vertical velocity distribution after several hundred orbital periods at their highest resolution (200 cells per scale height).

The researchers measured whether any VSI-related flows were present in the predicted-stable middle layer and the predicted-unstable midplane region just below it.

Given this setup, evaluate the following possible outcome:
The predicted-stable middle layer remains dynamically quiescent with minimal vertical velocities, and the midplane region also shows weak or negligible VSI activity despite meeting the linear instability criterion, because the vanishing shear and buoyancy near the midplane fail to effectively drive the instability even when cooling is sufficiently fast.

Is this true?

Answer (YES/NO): YES